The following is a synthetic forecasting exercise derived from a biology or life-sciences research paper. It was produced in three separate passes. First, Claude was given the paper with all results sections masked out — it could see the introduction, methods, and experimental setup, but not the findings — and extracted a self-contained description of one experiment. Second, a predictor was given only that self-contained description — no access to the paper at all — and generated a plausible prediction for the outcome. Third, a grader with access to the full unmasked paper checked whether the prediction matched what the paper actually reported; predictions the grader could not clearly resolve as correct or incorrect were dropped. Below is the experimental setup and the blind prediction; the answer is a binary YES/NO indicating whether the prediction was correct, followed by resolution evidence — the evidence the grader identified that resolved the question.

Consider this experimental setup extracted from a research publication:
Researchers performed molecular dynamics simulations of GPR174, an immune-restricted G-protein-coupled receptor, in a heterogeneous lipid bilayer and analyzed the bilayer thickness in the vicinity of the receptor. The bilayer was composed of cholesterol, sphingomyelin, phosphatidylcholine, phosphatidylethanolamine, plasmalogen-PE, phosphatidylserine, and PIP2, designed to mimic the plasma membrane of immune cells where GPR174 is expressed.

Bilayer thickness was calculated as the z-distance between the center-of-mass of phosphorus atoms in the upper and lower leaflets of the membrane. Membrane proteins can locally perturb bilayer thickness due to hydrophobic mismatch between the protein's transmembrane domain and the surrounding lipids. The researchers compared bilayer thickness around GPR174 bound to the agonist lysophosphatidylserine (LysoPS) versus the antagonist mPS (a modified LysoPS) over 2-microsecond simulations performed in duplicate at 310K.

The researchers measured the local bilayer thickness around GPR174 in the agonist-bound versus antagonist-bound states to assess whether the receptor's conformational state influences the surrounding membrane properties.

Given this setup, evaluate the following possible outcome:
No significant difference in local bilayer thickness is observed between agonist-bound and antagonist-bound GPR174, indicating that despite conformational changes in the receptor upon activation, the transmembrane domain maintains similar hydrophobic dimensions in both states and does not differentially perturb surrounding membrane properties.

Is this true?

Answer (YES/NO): YES